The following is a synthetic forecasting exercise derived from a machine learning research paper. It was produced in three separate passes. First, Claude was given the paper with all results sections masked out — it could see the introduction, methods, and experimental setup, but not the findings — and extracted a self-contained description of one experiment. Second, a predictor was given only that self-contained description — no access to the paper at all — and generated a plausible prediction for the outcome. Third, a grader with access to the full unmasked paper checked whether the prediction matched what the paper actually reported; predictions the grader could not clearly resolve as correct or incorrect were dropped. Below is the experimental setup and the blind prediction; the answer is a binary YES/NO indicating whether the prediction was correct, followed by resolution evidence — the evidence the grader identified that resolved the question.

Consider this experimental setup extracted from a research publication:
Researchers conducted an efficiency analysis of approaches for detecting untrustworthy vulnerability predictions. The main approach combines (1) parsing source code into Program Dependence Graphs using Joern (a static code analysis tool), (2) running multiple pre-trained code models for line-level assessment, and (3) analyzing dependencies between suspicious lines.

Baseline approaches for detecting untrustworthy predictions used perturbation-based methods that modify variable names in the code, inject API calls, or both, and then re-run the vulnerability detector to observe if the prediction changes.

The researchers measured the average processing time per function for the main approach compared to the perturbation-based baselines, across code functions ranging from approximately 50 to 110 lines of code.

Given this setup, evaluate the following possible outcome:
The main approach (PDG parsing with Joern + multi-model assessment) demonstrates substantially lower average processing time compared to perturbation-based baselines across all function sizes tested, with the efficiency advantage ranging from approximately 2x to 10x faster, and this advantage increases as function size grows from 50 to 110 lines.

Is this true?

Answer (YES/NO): NO